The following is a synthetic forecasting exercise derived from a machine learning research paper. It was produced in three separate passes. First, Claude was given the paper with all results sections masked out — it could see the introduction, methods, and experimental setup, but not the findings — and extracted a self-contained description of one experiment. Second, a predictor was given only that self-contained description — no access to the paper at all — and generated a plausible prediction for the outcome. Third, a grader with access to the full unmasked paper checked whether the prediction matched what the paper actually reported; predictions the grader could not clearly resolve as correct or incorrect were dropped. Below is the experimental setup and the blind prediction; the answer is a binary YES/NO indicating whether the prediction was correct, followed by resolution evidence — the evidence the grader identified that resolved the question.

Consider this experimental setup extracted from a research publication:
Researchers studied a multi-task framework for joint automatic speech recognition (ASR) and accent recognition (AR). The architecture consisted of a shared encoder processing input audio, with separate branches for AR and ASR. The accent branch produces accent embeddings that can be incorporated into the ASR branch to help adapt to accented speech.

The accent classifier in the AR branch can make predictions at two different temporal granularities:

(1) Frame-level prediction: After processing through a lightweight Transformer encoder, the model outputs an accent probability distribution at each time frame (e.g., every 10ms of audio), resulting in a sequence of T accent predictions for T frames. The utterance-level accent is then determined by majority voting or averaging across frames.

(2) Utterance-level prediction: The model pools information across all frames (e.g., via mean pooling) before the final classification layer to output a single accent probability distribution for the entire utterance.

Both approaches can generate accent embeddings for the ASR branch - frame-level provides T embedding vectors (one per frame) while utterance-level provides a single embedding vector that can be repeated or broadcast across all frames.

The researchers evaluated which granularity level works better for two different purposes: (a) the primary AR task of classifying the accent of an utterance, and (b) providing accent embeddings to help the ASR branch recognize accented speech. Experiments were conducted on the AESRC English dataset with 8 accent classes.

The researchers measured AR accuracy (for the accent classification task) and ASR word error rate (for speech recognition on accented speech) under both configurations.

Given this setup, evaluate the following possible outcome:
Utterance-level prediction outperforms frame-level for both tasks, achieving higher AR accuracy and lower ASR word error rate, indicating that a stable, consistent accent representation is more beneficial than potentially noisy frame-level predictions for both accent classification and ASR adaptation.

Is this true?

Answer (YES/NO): NO